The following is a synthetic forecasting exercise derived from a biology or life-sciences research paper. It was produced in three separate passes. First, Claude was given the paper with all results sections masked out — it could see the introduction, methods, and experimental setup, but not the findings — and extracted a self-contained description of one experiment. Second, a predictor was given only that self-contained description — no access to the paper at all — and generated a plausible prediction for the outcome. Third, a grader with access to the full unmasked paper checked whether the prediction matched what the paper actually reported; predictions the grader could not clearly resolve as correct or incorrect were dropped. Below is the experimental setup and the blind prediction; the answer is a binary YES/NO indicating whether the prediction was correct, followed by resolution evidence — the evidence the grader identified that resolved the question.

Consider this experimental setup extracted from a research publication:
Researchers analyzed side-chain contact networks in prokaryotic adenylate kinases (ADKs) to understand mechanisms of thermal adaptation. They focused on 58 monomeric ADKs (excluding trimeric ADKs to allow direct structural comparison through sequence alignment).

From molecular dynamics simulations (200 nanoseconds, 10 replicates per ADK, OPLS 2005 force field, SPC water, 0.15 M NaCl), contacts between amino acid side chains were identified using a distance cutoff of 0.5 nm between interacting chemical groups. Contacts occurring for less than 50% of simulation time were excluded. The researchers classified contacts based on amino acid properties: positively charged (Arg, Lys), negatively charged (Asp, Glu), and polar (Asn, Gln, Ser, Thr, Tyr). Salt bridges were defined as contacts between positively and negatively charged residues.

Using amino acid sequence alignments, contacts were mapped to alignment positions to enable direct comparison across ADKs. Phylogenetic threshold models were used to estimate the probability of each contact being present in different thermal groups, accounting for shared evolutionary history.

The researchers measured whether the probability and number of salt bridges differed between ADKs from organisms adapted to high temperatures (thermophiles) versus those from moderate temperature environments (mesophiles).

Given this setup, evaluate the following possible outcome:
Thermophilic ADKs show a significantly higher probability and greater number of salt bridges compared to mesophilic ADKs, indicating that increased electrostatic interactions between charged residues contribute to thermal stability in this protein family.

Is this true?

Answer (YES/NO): NO